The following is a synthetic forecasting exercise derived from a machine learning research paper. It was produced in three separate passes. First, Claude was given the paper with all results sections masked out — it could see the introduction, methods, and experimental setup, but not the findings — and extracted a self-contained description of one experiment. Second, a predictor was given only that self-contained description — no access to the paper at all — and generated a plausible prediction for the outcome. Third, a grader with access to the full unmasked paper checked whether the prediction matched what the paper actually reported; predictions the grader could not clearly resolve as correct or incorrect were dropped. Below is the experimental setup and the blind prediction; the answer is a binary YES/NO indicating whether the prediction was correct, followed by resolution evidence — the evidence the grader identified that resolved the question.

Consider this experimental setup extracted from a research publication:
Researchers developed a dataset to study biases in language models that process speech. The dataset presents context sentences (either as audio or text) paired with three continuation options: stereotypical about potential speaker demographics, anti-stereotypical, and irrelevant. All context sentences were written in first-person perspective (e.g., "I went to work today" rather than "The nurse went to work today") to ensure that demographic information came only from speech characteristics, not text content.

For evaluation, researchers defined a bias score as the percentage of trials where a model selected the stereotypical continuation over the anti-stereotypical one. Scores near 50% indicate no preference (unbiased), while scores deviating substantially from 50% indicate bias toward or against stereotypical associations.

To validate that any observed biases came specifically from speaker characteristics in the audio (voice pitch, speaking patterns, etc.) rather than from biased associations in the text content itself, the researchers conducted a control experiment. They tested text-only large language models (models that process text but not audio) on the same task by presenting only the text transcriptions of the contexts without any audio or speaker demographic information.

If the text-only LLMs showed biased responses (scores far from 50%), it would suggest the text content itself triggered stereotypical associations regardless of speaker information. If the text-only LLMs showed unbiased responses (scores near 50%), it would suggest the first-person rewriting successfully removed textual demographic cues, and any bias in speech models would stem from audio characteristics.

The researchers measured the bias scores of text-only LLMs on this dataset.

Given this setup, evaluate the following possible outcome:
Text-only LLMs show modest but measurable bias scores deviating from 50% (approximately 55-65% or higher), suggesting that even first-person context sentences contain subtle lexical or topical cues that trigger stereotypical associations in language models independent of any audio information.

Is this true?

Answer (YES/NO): NO